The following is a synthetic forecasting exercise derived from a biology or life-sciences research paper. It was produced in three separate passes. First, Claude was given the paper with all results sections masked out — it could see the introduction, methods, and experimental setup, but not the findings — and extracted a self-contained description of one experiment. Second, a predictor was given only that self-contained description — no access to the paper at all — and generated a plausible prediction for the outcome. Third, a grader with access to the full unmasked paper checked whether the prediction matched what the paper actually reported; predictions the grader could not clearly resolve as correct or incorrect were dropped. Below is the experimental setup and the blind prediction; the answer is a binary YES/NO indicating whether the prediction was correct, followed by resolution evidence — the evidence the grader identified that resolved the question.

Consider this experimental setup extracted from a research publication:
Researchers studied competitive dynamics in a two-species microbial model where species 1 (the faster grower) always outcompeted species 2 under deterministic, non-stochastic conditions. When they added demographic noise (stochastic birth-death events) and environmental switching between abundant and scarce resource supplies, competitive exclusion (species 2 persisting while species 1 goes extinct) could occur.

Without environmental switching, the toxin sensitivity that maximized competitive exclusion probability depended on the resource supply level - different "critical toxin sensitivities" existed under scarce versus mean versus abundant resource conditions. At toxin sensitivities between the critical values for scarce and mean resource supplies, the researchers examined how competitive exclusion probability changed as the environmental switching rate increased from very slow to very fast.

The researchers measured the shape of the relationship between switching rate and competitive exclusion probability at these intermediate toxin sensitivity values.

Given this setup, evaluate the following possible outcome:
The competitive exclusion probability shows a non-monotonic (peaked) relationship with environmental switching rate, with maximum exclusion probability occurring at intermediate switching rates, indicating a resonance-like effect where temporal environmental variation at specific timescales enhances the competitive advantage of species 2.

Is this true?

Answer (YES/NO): YES